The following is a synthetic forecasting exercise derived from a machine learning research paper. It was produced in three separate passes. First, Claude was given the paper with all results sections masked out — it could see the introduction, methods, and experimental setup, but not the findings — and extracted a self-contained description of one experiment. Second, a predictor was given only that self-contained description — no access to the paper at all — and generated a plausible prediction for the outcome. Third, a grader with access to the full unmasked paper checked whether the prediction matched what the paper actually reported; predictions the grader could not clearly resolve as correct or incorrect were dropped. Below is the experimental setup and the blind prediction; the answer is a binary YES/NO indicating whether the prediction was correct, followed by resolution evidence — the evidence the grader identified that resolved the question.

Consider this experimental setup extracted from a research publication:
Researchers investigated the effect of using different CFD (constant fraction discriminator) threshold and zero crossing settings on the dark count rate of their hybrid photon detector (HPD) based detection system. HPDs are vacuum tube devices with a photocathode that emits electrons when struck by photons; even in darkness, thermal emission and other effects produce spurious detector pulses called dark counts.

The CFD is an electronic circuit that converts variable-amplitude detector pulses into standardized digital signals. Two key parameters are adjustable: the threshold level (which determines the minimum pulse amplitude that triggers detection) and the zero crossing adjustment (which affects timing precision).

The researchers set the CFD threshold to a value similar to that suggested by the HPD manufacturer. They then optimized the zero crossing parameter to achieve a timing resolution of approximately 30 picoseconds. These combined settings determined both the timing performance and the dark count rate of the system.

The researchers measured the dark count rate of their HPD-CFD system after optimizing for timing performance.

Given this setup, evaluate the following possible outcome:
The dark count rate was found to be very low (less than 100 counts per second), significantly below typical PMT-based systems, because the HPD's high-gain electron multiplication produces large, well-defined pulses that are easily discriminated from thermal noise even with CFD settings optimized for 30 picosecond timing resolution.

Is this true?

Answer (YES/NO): YES